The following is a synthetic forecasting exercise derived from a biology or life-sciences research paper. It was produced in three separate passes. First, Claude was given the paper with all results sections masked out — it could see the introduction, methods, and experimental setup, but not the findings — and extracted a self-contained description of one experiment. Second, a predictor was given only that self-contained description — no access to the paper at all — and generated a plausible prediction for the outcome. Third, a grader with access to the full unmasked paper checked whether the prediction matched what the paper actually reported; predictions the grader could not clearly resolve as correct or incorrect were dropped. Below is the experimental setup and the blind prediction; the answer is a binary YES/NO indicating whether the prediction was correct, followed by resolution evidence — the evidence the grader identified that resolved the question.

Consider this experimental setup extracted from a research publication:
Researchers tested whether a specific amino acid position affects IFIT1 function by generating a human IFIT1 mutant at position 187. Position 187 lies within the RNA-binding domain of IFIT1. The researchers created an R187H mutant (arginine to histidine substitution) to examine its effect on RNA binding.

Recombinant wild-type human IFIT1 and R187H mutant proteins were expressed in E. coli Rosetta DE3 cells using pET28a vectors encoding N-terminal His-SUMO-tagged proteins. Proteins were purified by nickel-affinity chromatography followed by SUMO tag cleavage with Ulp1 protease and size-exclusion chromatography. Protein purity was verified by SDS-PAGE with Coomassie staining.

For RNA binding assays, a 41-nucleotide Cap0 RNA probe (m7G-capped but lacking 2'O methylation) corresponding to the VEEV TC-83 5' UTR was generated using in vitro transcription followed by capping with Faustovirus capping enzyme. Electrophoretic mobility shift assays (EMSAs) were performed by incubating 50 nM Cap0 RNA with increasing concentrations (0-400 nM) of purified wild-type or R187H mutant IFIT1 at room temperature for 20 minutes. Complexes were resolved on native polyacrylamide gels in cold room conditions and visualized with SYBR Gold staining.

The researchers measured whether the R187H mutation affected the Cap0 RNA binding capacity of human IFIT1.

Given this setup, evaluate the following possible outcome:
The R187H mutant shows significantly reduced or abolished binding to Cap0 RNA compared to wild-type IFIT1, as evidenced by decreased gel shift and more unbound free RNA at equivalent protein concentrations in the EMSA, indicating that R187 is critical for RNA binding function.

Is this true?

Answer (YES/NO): YES